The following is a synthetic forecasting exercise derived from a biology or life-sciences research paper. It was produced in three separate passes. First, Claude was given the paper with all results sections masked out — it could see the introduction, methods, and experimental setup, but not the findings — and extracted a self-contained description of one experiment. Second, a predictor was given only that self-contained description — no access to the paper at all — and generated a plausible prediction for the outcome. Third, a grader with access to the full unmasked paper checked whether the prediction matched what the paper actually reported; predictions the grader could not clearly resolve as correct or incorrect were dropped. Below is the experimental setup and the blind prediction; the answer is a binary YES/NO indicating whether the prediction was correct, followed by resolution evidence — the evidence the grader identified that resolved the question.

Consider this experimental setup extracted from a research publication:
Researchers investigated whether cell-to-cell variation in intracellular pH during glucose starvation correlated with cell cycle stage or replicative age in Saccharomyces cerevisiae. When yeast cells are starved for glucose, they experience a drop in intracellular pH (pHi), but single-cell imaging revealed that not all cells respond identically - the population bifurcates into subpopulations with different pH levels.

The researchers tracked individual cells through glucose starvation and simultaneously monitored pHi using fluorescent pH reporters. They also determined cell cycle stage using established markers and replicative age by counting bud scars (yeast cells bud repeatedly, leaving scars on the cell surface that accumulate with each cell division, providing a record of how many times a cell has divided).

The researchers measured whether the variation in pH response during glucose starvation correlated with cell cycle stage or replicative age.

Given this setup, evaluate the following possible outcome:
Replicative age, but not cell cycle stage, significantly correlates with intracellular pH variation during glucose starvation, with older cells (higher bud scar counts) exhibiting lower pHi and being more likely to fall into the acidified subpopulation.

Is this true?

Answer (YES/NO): NO